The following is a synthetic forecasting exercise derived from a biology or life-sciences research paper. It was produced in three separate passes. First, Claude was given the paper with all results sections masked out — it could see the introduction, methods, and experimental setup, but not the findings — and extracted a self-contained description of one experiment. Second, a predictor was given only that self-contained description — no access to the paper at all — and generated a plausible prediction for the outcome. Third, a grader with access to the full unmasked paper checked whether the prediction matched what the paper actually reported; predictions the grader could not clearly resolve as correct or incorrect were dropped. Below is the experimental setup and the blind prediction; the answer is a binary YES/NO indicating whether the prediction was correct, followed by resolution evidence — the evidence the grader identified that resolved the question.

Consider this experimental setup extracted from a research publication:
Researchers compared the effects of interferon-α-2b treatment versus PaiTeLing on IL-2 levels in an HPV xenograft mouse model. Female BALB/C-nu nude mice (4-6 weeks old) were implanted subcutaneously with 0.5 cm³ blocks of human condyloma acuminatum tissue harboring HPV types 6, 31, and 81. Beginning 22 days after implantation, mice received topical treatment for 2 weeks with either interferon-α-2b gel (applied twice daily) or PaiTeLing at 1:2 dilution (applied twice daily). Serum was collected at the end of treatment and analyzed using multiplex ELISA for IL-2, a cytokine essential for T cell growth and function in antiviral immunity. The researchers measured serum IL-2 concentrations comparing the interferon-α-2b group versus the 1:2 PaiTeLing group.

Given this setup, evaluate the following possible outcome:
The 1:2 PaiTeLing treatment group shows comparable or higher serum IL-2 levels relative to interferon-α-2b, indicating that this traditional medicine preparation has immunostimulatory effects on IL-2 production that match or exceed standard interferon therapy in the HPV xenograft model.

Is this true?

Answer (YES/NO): YES